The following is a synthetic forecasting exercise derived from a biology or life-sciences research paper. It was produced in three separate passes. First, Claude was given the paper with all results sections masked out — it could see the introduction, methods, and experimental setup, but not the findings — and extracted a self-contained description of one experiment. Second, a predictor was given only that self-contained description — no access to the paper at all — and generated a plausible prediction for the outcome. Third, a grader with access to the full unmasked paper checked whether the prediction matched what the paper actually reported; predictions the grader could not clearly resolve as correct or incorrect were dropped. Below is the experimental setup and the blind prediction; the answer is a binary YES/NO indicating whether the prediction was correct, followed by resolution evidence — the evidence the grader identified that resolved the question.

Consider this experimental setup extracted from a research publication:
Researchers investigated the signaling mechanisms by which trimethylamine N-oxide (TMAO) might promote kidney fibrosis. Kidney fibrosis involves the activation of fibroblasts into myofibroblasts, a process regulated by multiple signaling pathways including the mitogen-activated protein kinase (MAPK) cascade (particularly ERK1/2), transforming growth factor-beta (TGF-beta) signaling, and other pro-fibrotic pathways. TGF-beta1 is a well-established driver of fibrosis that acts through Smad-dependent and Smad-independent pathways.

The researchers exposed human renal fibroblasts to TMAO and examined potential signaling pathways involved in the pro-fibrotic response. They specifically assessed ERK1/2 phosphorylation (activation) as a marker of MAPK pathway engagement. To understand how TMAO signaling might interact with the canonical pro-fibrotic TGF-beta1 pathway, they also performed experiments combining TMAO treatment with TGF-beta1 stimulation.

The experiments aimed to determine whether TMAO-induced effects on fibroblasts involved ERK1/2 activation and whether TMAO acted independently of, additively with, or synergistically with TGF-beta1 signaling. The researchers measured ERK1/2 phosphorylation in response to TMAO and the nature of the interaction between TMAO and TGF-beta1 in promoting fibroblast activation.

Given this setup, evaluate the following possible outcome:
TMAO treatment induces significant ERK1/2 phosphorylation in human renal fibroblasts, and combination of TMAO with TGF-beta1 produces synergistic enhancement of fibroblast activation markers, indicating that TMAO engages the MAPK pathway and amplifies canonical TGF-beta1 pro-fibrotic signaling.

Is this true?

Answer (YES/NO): NO